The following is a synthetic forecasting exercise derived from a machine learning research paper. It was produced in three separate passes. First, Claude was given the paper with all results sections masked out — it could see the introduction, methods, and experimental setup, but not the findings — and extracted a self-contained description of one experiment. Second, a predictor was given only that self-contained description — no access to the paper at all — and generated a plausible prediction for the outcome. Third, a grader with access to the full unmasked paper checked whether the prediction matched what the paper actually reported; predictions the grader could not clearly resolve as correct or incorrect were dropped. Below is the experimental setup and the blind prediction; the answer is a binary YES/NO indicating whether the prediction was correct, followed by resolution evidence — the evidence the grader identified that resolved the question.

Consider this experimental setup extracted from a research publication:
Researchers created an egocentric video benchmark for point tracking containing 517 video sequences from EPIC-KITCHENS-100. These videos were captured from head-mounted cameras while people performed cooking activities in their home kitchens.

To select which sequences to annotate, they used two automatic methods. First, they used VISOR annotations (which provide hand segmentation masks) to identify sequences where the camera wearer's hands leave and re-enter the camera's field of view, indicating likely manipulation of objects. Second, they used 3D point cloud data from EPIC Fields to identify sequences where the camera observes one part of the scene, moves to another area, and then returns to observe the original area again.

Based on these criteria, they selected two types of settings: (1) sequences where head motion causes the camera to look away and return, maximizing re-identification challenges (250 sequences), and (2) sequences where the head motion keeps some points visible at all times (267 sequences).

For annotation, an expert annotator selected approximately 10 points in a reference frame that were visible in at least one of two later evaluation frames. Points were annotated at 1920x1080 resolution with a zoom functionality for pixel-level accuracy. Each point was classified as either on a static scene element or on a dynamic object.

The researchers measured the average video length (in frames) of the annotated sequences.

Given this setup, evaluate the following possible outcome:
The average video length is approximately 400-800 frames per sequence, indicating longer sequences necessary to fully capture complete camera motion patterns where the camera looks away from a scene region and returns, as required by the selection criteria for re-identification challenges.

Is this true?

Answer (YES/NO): YES